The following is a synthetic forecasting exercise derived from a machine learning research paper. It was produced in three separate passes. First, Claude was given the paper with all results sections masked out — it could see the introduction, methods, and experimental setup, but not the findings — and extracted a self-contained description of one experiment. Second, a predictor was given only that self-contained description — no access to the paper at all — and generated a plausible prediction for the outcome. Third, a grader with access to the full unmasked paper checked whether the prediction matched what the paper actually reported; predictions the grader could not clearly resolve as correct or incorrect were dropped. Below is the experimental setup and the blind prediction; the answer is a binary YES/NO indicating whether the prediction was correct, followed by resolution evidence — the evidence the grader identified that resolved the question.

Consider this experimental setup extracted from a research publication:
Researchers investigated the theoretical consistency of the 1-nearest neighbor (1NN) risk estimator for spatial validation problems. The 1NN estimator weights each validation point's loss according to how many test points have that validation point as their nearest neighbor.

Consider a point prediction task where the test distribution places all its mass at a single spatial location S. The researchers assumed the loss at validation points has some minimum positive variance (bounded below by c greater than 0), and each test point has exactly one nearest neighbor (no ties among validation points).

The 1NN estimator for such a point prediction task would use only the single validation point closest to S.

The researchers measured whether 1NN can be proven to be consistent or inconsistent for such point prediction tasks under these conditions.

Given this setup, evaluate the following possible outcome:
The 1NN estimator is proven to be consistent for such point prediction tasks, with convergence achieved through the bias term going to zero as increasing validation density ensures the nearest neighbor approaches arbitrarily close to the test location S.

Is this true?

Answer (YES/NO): NO